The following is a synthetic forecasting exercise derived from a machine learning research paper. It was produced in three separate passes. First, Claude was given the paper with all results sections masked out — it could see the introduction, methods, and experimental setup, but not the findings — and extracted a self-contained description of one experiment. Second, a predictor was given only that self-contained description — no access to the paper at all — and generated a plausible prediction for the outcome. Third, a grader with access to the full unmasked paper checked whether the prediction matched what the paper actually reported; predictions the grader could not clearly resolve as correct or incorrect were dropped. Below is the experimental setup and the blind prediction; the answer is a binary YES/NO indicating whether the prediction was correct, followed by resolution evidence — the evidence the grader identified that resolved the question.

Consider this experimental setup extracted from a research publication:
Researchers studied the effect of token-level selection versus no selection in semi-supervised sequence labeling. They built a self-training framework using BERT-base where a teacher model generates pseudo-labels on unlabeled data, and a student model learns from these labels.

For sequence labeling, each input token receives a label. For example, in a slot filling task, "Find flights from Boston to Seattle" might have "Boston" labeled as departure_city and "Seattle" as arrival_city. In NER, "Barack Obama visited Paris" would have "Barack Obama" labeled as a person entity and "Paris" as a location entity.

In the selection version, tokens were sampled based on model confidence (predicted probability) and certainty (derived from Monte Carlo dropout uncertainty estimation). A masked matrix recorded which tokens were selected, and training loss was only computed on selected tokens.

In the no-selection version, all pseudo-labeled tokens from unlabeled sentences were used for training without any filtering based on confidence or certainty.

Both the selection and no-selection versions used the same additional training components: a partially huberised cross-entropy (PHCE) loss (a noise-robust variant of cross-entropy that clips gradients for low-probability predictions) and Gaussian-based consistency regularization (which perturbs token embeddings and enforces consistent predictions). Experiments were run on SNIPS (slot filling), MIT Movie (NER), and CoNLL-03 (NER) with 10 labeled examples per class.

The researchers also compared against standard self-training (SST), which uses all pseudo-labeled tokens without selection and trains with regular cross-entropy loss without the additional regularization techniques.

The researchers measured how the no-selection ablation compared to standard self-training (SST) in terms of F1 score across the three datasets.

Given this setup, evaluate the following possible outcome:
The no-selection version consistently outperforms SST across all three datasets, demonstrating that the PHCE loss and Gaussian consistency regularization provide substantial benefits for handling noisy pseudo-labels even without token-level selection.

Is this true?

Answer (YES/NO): NO